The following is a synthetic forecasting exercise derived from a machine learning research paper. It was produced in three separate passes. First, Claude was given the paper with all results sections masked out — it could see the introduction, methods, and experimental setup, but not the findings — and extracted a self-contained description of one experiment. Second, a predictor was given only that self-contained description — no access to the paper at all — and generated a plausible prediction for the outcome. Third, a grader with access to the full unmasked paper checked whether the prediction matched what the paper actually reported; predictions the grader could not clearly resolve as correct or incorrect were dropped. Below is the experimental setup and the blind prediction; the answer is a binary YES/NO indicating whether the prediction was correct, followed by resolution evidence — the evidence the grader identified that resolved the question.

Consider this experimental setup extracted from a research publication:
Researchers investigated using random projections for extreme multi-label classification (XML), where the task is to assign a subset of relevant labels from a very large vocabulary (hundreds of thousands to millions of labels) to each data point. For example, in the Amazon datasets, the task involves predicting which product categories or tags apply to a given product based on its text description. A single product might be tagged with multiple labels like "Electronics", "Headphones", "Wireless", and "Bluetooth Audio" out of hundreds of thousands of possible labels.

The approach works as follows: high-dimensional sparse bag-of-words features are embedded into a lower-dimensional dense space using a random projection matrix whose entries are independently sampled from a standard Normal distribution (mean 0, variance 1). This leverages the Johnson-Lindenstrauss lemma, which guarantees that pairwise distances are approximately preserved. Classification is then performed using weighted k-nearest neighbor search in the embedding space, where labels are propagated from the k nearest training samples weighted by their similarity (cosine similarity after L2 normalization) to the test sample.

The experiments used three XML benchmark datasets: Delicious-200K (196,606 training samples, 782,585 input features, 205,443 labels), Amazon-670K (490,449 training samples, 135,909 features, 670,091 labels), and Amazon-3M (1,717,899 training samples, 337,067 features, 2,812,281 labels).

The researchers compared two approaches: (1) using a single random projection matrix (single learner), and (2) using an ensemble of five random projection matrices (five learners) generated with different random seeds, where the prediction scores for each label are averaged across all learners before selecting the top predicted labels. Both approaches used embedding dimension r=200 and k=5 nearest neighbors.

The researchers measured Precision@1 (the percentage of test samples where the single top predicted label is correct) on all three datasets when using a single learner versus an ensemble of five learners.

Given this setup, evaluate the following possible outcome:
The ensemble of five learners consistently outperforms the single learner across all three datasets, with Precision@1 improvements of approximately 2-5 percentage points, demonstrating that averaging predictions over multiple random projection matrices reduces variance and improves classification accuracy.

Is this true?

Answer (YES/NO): YES